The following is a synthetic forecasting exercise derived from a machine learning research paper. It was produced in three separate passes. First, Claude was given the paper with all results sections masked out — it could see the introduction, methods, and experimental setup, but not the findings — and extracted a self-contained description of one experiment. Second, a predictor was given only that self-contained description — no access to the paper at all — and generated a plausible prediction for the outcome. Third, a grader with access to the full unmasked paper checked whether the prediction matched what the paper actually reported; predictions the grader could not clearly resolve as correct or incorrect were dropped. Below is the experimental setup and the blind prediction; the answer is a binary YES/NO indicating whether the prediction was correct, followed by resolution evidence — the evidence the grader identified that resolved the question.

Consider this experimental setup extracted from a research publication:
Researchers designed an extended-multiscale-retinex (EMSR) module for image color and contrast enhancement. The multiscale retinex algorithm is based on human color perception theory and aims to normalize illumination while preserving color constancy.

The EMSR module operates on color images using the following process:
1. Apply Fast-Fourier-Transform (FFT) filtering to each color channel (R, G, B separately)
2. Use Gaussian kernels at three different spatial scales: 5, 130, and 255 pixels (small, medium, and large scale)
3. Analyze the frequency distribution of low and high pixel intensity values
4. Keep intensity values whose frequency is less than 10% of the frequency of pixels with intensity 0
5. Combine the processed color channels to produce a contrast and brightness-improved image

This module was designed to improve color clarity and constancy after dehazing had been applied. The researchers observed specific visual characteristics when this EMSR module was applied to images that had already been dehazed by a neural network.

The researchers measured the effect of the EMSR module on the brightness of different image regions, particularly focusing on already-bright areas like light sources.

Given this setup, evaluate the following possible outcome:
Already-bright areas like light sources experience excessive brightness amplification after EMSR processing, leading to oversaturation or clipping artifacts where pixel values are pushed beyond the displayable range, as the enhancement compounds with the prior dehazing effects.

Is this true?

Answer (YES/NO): YES